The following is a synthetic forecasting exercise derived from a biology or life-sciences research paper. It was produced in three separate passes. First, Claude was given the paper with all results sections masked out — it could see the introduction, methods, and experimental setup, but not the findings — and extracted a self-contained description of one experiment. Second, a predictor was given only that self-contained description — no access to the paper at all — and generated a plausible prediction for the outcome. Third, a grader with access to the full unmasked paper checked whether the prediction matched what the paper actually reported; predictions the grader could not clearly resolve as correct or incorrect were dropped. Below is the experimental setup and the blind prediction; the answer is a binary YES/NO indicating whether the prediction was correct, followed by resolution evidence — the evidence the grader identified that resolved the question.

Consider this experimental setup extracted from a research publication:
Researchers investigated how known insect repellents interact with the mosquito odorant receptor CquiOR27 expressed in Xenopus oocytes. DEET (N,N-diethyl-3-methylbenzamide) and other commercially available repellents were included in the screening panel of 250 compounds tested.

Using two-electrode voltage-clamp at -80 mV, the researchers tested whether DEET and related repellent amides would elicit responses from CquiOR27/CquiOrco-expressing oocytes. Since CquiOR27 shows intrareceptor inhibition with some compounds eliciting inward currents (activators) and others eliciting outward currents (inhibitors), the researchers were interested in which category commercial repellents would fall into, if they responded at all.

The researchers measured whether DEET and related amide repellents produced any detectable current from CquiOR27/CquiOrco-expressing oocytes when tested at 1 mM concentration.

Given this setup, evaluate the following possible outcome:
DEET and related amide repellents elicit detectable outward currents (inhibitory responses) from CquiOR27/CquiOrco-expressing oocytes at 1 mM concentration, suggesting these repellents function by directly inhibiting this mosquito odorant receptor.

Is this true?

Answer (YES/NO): NO